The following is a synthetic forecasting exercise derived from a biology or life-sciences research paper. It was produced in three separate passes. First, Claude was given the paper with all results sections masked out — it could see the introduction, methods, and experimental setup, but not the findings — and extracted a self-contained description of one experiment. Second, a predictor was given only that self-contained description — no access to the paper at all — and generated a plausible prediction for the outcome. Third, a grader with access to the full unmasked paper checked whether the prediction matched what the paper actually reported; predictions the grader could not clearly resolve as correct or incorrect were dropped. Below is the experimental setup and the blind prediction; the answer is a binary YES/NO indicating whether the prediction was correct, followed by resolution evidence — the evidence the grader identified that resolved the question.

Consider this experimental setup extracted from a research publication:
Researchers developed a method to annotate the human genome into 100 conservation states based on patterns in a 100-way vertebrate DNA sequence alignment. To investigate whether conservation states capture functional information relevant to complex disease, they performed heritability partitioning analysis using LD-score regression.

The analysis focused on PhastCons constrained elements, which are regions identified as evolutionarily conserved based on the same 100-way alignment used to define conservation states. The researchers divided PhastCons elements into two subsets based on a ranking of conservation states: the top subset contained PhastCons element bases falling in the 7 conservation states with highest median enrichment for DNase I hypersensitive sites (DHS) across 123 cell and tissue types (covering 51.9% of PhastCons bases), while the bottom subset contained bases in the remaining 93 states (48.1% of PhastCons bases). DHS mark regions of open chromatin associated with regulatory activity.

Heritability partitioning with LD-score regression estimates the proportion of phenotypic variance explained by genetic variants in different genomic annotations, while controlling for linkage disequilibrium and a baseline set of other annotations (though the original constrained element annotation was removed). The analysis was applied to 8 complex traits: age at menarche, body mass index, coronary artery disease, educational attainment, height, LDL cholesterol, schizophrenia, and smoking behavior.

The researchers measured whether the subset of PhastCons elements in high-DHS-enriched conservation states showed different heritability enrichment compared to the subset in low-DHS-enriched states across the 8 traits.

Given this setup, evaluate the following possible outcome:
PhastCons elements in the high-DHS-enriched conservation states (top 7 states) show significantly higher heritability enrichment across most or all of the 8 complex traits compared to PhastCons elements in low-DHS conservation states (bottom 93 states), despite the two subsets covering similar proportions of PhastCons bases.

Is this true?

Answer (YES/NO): YES